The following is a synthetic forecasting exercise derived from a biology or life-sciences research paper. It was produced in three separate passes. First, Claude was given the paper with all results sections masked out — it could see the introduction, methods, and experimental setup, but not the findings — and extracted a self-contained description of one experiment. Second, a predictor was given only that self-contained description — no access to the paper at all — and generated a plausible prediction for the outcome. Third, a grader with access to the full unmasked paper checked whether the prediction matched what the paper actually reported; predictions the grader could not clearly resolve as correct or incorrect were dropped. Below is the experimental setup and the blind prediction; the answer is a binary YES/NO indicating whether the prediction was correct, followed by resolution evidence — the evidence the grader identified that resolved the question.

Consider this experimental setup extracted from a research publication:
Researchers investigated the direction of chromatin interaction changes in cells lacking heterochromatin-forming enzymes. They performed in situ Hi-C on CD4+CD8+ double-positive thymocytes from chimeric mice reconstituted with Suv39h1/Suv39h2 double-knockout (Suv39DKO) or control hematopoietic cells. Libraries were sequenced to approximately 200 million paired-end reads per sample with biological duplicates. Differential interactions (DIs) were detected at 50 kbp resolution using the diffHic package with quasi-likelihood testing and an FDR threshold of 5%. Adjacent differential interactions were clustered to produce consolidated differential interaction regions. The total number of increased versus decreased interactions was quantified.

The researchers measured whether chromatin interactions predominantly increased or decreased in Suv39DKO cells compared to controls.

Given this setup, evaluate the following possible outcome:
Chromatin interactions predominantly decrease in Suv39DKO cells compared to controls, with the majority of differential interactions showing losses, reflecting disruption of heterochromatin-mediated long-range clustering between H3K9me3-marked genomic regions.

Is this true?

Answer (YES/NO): NO